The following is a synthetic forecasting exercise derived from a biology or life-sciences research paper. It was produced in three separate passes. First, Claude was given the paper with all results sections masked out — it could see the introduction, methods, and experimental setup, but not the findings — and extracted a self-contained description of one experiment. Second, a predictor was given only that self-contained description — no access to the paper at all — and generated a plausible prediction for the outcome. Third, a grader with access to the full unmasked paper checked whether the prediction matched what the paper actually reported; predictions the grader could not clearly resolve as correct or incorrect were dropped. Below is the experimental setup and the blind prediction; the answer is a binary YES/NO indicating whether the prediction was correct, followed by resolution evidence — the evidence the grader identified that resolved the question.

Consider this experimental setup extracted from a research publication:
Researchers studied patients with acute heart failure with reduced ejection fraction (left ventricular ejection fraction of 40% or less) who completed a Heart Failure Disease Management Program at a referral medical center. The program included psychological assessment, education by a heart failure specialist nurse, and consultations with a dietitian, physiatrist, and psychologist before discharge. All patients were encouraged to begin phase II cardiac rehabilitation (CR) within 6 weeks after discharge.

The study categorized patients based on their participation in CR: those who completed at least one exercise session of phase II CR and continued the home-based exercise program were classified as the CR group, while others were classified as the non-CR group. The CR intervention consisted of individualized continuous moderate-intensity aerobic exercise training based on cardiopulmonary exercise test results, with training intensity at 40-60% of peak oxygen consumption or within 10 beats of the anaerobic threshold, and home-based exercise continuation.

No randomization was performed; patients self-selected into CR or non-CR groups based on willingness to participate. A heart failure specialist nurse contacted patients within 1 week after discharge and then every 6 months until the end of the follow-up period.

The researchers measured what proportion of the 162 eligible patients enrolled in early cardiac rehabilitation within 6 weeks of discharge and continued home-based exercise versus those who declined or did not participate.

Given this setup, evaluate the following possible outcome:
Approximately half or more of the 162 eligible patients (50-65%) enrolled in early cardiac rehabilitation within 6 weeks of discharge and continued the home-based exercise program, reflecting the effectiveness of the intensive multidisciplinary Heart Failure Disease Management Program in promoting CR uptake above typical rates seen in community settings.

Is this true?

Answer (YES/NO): NO